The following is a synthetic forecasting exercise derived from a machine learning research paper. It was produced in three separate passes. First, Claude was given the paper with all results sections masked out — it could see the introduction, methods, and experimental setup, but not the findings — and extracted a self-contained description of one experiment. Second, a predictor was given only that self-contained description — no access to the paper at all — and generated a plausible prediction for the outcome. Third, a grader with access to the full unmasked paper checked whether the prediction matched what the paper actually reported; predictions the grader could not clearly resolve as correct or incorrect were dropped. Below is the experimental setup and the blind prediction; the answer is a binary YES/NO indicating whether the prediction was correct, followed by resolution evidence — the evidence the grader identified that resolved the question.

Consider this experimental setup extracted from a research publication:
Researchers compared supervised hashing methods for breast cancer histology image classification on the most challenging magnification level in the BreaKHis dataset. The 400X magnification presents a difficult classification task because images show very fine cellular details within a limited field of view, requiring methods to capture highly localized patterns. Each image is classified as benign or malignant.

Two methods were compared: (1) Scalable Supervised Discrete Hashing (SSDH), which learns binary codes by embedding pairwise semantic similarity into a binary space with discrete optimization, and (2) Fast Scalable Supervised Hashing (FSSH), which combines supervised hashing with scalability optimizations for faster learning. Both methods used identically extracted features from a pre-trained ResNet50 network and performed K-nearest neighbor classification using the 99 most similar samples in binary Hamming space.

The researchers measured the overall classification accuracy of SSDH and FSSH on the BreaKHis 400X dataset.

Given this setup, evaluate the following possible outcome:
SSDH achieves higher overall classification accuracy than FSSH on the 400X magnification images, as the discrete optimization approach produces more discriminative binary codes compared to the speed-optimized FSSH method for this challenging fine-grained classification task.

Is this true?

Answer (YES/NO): NO